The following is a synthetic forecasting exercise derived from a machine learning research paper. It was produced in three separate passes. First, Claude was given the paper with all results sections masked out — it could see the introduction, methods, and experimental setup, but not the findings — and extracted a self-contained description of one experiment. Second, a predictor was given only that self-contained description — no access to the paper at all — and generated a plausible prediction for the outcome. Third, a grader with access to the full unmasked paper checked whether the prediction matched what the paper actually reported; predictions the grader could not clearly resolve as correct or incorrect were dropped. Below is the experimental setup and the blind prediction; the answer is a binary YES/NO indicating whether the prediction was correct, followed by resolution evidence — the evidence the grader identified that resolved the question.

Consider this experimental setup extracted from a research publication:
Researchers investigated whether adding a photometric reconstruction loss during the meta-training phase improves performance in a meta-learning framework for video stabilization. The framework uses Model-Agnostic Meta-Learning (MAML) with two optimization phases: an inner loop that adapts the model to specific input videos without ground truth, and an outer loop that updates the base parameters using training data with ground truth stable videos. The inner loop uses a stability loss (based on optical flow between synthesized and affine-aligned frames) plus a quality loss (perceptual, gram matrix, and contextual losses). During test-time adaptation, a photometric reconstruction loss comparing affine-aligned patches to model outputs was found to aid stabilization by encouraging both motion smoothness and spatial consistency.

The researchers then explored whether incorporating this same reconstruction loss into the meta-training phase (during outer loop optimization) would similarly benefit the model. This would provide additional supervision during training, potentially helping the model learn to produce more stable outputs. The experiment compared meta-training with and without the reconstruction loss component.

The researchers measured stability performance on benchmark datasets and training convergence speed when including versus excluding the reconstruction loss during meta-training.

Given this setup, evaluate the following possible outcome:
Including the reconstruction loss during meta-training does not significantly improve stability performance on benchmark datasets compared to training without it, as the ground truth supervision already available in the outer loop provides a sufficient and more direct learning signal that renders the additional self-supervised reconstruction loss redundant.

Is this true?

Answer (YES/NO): YES